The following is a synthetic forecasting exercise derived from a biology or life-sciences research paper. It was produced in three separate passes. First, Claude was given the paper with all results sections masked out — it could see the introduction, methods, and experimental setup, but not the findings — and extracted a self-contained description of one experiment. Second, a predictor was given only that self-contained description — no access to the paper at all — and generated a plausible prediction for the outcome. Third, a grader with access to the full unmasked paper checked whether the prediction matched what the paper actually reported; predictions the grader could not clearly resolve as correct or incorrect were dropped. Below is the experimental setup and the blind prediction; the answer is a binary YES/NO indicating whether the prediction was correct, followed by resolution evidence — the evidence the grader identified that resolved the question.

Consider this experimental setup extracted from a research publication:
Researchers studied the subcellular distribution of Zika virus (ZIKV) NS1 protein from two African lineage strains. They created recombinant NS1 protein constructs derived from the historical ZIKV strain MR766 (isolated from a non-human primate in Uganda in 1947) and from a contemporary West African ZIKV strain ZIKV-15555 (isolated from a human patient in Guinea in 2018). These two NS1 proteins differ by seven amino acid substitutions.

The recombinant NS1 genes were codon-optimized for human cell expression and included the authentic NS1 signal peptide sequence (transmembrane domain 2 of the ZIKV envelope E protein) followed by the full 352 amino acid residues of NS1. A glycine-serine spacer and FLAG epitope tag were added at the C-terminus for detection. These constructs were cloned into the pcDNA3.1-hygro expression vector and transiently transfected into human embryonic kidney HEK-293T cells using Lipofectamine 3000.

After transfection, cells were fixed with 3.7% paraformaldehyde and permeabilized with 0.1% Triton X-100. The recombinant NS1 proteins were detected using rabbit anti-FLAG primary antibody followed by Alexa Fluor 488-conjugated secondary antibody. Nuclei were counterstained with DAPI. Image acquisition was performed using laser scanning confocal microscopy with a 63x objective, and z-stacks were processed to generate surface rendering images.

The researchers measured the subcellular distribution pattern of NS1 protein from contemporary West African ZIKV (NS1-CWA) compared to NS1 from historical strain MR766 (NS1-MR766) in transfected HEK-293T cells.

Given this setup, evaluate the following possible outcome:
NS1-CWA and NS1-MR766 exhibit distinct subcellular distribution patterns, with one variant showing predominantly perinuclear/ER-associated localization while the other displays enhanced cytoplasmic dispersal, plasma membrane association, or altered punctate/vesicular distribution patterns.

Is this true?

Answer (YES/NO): YES